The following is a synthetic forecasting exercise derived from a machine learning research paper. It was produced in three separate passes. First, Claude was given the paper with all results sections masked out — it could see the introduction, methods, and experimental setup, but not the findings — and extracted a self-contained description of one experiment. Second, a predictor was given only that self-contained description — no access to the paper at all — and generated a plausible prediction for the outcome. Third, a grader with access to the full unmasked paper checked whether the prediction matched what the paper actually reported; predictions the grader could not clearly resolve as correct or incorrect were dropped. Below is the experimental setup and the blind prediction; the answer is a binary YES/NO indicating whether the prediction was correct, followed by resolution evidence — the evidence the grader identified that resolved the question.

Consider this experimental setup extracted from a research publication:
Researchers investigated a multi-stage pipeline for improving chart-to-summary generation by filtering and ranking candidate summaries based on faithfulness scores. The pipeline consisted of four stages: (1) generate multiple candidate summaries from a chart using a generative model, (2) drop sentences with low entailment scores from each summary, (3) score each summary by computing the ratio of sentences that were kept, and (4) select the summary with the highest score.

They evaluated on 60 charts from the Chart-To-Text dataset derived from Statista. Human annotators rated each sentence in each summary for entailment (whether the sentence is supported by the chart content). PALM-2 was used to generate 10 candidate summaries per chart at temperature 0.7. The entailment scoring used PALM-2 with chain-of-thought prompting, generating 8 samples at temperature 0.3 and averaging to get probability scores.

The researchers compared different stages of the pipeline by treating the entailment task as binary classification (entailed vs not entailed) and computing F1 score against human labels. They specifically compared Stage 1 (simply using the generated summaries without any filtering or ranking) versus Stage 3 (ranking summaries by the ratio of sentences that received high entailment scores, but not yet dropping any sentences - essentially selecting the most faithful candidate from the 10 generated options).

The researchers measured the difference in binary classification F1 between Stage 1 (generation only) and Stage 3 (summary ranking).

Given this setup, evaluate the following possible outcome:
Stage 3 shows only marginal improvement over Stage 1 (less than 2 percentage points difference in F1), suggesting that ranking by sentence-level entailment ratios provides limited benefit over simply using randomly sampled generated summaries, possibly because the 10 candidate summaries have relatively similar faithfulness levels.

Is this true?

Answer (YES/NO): NO